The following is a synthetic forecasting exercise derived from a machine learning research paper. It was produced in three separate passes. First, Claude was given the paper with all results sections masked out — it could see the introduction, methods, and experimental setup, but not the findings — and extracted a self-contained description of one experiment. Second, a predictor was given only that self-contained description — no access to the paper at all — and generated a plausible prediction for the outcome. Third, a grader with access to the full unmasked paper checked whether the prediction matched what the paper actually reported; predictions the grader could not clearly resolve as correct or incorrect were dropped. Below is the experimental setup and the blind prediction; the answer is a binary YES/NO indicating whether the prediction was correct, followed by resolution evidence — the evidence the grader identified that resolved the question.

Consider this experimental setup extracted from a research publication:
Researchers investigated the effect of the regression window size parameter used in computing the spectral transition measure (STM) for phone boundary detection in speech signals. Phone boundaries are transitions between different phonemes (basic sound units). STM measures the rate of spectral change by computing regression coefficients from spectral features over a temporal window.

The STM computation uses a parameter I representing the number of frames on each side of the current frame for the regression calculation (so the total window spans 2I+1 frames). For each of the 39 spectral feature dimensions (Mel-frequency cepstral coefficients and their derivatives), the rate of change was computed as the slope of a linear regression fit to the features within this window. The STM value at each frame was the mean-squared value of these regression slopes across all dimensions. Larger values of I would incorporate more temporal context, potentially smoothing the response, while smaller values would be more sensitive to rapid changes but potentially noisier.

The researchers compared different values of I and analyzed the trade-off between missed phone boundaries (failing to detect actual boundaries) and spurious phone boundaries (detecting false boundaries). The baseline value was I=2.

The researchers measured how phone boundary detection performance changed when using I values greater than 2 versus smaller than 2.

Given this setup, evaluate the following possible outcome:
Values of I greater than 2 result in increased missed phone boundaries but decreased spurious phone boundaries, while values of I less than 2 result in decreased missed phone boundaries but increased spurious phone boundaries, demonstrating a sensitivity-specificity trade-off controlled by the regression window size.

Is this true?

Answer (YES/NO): NO